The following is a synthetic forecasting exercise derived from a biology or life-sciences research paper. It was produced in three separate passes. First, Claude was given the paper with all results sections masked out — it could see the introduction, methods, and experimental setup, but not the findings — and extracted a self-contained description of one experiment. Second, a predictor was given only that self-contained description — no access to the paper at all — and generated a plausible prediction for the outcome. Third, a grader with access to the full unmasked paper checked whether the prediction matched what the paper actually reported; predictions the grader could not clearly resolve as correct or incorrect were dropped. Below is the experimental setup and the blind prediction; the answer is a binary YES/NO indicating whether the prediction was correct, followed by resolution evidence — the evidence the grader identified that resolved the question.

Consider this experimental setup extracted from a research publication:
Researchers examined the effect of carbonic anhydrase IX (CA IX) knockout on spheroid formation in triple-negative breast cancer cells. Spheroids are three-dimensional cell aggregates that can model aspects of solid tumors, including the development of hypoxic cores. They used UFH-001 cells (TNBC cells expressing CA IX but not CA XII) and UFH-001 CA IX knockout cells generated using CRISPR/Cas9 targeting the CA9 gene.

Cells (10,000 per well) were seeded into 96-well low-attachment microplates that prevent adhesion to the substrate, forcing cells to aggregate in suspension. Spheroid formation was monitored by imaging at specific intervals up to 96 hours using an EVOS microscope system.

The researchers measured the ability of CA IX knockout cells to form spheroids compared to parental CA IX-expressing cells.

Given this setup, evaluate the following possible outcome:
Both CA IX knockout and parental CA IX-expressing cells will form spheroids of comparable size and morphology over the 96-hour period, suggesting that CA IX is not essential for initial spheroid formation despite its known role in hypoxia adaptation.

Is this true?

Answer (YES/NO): YES